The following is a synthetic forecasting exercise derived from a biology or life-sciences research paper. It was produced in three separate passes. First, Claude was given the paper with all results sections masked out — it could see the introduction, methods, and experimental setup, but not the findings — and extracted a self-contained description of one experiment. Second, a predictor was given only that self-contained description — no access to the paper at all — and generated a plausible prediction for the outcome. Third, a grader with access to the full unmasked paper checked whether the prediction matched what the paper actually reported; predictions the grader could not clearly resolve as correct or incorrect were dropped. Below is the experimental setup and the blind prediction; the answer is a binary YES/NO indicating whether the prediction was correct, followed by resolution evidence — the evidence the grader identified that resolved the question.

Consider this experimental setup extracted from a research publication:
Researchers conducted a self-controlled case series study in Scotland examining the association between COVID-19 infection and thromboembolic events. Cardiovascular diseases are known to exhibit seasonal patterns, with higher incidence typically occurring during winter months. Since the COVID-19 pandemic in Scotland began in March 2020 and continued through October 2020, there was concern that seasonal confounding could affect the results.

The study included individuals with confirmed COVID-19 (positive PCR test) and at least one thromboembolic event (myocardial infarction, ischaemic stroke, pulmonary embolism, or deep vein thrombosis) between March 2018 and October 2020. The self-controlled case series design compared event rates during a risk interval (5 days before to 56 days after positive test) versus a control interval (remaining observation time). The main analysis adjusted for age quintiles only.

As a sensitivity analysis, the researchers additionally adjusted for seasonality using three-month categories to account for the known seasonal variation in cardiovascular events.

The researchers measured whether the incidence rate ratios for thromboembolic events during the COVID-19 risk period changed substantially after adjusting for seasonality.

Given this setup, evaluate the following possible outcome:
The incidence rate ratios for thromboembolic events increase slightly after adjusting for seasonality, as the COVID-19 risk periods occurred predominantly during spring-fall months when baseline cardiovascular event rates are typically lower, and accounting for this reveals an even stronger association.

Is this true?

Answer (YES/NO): NO